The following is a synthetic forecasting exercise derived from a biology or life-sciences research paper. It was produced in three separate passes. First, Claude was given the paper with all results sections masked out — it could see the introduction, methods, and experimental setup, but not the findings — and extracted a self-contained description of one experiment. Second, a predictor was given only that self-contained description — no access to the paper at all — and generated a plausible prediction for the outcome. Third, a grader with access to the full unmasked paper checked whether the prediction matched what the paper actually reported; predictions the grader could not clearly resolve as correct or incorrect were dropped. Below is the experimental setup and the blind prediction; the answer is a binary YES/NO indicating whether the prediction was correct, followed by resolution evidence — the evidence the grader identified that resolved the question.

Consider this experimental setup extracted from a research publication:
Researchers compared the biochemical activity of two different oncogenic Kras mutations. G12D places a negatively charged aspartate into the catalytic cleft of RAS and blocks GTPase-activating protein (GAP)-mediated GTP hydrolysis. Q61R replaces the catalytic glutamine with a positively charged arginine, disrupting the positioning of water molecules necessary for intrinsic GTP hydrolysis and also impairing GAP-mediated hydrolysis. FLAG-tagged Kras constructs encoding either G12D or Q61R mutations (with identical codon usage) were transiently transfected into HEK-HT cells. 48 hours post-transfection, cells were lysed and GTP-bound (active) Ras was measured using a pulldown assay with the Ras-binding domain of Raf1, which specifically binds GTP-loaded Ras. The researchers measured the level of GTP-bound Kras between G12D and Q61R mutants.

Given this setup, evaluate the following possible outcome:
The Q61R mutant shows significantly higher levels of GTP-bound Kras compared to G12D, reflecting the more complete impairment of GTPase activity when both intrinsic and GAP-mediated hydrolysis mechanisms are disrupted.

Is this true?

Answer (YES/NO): YES